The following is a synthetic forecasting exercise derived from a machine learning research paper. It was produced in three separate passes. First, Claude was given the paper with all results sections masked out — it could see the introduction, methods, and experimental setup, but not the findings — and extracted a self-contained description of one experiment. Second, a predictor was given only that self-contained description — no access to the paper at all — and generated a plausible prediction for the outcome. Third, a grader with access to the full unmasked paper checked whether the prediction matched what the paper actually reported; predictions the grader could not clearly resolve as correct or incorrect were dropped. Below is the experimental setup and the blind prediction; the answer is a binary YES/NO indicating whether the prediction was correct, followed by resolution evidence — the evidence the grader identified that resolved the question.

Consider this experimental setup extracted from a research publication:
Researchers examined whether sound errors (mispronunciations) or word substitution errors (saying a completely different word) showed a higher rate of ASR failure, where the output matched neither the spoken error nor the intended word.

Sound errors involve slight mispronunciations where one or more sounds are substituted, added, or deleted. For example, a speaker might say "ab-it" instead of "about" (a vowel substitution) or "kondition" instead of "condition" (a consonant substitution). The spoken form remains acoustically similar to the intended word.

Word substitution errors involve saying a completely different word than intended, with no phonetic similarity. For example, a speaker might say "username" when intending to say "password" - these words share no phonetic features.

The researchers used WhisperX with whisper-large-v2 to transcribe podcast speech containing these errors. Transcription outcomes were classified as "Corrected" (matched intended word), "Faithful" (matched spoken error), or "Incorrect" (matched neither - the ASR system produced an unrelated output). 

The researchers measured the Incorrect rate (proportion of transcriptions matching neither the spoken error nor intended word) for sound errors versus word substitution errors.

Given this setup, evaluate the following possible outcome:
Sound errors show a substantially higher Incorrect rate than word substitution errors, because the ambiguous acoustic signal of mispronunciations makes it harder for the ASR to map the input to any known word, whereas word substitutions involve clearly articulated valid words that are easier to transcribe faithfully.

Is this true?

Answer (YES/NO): NO